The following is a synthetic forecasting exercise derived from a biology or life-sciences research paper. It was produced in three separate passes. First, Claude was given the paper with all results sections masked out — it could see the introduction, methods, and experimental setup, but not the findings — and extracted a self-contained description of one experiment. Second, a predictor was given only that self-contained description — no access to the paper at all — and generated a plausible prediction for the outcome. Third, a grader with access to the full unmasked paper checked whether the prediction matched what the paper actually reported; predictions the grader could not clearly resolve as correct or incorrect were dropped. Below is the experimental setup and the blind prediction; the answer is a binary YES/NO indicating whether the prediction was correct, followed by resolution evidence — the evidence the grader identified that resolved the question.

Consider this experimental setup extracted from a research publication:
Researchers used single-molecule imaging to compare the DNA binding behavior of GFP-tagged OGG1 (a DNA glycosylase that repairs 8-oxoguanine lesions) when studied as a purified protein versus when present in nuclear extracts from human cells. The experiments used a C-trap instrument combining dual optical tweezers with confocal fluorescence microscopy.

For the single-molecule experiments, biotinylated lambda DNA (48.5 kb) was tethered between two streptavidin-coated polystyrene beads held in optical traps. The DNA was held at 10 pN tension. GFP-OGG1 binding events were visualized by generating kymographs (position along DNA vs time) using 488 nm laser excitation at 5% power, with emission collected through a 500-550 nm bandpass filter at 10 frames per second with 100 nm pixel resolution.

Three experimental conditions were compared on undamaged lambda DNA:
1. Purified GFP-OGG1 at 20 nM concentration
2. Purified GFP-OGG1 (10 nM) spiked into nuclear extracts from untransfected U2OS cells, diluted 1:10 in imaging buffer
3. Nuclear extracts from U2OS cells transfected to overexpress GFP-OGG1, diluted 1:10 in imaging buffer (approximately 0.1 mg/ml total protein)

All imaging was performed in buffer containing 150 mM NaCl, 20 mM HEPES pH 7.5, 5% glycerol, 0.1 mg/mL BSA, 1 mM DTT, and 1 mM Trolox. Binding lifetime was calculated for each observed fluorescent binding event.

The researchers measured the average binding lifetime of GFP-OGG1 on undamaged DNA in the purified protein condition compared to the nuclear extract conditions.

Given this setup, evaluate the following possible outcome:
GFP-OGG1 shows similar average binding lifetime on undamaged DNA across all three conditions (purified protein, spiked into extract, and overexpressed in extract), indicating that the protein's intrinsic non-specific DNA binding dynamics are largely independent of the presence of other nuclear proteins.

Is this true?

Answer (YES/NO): NO